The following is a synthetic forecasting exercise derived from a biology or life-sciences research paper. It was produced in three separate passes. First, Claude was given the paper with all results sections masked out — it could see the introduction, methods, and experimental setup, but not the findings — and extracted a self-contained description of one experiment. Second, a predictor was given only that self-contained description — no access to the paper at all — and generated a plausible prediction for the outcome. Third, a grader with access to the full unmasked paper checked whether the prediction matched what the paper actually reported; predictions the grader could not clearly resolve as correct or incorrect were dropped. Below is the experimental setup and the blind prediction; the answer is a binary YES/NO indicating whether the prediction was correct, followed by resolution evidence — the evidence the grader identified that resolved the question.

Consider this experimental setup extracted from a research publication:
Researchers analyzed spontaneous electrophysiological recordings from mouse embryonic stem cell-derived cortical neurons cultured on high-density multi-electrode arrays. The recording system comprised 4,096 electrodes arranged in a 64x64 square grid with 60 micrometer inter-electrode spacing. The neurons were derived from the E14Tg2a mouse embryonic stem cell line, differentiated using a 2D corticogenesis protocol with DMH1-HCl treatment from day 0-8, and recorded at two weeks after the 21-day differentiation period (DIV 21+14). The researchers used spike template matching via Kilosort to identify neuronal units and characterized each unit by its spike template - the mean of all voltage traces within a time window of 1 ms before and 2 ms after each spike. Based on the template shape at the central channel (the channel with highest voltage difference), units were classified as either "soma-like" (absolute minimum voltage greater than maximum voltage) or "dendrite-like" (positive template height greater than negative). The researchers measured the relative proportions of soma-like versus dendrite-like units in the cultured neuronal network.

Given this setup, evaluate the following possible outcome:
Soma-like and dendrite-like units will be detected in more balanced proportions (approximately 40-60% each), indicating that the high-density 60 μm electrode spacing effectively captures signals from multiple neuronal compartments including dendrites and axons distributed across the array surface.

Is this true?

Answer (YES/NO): NO